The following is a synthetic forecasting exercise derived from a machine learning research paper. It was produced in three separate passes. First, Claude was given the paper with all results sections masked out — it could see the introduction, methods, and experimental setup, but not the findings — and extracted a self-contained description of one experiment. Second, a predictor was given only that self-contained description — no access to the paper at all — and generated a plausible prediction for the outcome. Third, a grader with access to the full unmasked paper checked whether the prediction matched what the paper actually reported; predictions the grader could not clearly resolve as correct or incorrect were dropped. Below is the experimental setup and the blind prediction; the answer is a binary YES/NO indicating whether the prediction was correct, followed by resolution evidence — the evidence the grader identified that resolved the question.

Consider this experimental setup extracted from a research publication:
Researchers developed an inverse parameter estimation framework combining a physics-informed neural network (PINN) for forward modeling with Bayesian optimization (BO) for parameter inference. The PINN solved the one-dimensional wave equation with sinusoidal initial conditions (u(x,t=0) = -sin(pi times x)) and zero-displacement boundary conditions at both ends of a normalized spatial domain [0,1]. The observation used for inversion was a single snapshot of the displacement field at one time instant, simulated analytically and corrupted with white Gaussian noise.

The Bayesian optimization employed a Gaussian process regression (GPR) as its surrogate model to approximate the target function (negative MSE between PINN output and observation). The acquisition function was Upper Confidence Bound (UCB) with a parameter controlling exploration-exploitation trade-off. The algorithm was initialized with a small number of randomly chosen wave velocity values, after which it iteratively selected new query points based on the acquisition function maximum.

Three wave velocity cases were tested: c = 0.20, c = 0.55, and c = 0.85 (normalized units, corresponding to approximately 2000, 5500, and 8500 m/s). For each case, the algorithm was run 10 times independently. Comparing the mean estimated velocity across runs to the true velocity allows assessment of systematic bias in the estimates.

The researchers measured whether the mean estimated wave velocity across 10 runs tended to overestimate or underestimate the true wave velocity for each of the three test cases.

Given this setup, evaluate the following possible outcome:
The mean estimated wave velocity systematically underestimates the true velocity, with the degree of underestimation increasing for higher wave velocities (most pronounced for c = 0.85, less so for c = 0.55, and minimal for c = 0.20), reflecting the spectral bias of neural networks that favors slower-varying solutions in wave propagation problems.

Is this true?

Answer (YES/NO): NO